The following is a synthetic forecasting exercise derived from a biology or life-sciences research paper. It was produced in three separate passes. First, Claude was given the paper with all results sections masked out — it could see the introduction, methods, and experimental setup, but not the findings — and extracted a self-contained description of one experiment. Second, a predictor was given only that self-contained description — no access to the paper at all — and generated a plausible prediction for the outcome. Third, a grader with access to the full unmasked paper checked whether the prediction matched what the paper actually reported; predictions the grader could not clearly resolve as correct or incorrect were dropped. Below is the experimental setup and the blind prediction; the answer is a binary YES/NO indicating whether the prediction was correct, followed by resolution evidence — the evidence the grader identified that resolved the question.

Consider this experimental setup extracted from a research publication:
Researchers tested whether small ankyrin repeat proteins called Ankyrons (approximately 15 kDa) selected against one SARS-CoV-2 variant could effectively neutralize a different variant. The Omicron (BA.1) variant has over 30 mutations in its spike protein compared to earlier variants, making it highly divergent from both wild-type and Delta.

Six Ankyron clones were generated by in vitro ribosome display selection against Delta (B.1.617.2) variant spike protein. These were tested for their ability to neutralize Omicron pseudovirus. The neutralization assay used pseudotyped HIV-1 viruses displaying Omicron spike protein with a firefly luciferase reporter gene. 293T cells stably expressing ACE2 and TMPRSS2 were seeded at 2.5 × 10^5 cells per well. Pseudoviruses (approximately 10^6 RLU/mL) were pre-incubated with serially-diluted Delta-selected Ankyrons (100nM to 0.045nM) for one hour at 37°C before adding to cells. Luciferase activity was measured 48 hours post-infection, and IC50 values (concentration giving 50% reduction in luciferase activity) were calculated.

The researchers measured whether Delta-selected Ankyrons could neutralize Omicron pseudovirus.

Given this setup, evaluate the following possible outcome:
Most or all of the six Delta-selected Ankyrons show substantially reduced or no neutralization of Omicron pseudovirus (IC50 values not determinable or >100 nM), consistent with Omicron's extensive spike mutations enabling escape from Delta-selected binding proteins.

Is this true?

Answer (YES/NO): YES